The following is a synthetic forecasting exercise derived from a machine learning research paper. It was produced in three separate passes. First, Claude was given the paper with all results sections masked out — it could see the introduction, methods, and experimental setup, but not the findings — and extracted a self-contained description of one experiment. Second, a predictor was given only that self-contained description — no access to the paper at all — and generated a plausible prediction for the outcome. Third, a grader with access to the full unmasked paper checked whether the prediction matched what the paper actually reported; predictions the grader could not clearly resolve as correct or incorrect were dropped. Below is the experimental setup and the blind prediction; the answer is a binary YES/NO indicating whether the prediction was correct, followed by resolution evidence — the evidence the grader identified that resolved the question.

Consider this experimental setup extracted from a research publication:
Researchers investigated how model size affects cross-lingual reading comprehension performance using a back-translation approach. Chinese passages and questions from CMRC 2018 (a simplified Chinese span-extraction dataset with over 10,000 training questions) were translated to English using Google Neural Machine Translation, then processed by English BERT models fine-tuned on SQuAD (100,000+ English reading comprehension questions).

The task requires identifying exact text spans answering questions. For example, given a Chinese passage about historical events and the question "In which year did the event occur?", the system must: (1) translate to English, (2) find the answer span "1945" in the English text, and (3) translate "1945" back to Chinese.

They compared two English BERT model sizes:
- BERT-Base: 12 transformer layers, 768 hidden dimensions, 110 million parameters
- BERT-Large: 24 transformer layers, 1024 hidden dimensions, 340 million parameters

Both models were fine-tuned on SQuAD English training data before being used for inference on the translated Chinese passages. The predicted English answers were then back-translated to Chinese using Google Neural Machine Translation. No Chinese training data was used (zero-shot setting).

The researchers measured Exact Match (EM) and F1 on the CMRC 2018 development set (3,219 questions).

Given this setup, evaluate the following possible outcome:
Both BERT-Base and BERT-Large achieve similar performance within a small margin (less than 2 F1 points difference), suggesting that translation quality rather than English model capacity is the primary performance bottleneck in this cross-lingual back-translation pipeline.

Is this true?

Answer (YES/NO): YES